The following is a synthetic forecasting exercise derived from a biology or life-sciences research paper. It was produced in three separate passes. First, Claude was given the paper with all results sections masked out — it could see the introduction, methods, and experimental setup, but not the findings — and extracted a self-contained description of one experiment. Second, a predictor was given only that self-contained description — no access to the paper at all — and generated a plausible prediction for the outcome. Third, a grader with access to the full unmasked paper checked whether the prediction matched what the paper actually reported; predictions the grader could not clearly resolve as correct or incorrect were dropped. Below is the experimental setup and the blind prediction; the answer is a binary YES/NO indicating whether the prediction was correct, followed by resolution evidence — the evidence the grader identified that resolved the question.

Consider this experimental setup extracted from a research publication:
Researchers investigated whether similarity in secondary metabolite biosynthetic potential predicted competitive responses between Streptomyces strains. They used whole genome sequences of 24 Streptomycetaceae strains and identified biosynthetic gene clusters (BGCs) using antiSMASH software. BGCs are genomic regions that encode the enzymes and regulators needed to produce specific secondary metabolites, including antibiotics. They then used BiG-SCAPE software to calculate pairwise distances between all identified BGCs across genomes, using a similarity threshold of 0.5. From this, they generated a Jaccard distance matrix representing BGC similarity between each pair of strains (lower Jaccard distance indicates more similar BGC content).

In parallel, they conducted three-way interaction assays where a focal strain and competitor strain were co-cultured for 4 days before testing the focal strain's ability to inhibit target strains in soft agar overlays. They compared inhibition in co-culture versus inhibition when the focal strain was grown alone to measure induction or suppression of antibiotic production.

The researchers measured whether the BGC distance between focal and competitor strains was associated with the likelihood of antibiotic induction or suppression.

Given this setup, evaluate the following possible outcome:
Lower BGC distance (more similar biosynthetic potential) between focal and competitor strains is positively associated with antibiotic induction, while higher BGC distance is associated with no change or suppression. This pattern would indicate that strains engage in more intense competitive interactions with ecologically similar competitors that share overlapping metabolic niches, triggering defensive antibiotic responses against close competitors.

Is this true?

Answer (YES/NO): NO